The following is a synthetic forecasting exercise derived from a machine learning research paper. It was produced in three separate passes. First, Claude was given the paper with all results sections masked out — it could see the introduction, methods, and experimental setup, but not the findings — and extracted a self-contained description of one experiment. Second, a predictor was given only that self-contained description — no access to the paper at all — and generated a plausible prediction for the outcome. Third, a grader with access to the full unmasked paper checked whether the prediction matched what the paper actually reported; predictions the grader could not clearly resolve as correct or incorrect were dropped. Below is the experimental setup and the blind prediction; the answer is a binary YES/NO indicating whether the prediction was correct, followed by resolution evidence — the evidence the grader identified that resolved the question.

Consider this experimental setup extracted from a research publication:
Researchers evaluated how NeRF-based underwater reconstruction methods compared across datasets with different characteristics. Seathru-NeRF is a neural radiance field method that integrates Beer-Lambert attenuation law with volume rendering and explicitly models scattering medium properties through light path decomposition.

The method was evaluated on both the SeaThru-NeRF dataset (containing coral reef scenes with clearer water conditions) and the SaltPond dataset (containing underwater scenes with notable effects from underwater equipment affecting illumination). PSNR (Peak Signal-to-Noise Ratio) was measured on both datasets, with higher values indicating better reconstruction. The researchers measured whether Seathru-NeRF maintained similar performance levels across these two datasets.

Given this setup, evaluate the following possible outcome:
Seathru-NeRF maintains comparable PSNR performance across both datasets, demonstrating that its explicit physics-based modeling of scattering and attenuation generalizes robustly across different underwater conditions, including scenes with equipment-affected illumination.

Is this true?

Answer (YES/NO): NO